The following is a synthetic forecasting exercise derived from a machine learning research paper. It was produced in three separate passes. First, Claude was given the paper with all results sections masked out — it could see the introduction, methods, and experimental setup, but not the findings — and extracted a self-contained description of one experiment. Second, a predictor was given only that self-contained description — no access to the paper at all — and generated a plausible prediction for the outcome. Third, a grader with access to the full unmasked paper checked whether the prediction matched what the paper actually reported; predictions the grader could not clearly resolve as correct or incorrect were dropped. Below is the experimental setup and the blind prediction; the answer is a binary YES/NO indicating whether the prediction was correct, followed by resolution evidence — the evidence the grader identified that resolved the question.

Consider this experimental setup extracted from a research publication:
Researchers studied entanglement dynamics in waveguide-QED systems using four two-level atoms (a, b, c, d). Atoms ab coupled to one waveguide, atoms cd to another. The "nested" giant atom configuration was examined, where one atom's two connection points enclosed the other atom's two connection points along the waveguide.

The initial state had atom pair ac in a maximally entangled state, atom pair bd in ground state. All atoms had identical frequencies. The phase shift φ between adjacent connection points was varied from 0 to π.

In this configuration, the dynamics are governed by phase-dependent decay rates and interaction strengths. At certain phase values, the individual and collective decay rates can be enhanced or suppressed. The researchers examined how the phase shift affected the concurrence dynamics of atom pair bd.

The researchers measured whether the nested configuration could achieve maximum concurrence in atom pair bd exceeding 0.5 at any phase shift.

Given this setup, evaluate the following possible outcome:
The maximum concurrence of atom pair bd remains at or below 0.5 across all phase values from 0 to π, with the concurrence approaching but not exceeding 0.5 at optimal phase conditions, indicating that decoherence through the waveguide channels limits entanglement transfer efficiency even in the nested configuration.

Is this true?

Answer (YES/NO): YES